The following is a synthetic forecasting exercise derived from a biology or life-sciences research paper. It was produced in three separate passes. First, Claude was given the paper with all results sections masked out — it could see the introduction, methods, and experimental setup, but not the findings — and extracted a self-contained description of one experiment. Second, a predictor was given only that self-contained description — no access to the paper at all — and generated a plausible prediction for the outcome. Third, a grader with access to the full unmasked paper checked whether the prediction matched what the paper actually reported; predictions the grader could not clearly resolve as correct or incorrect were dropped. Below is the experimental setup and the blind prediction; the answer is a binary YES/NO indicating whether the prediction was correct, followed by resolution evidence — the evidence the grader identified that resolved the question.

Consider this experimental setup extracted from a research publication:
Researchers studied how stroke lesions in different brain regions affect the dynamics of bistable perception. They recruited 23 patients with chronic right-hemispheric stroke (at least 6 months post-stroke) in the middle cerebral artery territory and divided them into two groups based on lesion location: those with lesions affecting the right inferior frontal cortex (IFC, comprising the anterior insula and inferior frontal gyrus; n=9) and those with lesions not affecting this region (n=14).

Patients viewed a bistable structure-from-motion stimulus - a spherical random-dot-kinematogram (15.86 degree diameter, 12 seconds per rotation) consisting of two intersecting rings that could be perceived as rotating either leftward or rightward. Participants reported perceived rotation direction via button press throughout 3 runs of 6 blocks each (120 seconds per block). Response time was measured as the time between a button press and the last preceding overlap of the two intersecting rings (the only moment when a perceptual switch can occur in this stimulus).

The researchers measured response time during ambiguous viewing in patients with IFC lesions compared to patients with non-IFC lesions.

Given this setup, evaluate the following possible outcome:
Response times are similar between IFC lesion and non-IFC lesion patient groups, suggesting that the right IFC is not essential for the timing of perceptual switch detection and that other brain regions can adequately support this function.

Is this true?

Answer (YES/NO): YES